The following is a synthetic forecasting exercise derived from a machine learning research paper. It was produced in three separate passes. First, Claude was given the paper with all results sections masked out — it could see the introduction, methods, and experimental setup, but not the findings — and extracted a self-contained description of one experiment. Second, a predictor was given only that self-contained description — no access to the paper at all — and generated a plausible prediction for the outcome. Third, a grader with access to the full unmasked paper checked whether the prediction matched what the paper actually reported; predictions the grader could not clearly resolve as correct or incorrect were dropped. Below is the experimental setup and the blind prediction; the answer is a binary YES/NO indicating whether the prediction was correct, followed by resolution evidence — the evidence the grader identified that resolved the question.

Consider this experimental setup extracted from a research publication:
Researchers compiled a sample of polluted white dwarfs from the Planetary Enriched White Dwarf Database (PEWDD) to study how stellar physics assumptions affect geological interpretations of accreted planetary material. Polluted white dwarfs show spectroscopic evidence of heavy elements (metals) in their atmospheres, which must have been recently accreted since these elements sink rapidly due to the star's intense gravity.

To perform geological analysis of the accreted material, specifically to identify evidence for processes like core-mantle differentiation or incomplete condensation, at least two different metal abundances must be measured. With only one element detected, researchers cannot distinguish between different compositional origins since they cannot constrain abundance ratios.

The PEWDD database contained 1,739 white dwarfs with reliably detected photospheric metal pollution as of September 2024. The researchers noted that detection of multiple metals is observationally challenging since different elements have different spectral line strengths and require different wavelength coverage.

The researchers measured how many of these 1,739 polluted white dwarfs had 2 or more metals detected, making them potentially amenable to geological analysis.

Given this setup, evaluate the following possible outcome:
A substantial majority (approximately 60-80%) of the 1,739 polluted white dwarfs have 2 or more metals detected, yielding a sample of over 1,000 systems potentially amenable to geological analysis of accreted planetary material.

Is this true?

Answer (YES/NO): NO